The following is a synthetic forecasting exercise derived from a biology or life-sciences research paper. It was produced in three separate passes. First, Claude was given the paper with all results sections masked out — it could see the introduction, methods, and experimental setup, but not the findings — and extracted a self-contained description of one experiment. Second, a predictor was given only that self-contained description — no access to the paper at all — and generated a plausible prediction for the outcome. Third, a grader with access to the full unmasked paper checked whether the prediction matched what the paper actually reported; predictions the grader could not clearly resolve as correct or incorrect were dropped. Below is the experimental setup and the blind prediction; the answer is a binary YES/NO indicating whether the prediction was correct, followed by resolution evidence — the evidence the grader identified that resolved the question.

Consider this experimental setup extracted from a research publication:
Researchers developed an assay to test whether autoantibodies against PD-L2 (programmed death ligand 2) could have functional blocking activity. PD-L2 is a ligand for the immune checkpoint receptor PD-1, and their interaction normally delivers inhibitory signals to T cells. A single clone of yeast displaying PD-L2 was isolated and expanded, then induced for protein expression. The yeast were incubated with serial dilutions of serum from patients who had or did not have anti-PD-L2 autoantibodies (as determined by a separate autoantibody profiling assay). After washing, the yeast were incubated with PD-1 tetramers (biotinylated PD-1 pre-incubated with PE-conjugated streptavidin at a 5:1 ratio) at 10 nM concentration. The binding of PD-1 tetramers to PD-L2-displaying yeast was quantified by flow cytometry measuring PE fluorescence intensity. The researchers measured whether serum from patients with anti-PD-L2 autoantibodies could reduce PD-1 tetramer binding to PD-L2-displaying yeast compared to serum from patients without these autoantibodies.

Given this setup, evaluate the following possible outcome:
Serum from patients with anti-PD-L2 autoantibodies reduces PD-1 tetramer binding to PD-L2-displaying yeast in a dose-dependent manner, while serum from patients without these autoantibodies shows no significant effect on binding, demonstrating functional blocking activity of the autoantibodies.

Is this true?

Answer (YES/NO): YES